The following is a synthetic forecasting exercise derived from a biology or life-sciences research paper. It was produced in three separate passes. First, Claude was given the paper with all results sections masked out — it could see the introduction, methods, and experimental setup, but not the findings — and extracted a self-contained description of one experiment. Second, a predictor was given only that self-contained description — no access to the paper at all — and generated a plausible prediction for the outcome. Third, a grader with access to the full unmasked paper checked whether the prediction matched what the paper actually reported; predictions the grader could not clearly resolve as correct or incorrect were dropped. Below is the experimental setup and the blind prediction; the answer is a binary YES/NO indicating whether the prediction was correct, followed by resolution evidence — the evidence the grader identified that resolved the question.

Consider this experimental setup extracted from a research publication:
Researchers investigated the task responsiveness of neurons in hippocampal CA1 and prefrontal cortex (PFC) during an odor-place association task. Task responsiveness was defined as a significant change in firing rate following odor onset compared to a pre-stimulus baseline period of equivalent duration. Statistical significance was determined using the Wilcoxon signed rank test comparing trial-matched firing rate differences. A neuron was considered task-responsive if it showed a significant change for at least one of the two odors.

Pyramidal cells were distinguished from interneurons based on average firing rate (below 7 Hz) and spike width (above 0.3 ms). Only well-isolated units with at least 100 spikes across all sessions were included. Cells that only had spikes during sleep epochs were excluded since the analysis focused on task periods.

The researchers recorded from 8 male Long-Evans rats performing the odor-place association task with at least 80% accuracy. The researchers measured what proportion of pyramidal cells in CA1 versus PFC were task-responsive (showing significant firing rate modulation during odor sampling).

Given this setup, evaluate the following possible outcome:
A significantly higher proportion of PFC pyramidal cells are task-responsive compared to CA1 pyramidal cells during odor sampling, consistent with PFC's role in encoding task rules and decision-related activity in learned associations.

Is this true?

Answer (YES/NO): YES